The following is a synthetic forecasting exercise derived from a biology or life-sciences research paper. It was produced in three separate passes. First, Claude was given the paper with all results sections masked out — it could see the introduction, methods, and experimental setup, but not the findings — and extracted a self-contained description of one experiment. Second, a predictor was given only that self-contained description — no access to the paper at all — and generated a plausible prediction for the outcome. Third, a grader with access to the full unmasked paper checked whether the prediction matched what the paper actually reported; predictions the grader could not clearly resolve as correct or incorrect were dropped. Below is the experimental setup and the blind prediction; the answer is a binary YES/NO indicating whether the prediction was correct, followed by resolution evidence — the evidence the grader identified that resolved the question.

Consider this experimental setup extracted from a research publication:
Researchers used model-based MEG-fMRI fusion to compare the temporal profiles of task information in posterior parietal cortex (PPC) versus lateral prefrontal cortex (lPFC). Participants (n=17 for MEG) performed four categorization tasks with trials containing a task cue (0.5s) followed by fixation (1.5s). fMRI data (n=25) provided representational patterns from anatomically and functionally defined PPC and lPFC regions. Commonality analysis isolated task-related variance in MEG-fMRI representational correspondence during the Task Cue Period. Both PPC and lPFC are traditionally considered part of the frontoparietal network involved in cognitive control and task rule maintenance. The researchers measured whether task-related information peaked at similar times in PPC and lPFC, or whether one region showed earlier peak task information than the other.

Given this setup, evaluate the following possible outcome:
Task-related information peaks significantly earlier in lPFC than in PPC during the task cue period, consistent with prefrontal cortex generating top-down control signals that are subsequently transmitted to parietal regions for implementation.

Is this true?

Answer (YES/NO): NO